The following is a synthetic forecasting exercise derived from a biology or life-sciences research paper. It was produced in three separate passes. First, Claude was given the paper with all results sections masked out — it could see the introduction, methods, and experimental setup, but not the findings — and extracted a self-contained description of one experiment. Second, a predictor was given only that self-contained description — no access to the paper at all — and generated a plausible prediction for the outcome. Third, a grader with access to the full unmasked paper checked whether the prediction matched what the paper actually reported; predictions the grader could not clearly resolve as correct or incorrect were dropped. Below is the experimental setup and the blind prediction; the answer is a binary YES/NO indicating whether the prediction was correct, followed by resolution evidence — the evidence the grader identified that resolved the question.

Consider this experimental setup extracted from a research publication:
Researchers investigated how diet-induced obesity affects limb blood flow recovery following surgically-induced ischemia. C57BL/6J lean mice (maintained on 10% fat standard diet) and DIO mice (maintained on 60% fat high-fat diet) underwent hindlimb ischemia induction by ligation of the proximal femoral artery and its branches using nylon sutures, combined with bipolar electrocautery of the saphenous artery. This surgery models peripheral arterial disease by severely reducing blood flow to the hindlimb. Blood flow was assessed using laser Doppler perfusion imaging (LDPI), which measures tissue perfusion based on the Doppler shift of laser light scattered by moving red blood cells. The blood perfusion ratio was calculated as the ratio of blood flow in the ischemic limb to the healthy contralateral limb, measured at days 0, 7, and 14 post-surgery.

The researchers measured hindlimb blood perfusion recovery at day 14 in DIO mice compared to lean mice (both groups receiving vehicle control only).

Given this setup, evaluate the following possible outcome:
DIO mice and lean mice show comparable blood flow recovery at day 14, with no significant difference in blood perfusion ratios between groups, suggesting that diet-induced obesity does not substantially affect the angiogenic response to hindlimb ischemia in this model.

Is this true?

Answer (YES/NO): NO